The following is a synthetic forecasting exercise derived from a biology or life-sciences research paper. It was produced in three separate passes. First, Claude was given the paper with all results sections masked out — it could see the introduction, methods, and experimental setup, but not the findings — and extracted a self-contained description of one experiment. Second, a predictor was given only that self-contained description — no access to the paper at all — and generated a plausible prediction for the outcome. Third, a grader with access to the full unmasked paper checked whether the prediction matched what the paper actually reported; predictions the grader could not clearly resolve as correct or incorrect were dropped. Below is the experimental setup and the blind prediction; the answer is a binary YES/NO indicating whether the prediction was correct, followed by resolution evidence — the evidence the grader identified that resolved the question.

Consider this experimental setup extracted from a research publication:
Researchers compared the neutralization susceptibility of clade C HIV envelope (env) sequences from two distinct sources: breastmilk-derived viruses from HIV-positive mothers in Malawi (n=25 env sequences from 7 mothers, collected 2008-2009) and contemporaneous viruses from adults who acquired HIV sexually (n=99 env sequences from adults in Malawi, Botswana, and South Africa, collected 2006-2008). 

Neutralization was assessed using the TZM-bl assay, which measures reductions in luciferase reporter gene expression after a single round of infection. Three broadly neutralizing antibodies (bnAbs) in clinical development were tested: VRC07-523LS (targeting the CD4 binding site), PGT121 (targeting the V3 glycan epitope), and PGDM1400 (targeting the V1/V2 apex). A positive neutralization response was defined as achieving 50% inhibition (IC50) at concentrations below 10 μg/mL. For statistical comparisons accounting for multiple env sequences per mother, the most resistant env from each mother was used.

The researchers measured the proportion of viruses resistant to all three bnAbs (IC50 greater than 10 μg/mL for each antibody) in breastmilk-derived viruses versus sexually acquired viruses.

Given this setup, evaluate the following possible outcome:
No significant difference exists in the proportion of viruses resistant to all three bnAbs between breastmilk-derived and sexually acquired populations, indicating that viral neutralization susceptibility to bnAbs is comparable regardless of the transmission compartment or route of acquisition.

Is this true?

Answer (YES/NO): NO